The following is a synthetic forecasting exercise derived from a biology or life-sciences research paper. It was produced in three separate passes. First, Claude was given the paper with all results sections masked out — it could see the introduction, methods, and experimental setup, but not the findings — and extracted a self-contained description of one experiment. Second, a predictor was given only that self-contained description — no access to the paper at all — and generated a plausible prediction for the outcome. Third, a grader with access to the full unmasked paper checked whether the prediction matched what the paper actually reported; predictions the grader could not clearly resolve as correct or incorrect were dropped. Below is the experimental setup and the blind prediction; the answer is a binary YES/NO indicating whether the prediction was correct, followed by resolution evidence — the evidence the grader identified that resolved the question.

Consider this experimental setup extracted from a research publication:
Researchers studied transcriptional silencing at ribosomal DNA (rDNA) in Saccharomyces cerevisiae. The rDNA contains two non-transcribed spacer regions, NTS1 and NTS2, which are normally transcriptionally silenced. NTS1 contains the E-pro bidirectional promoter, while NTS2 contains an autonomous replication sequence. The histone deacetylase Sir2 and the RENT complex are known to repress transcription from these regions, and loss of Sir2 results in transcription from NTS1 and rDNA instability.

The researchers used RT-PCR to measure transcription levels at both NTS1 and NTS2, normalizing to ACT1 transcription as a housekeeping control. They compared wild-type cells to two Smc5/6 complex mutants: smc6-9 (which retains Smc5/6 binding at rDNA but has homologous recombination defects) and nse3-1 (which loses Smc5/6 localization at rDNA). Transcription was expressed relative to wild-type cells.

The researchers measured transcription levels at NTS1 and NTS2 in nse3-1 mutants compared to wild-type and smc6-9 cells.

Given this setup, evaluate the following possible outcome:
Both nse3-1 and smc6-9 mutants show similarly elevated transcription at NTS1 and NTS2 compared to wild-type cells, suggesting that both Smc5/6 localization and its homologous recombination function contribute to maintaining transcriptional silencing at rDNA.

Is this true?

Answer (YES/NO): NO